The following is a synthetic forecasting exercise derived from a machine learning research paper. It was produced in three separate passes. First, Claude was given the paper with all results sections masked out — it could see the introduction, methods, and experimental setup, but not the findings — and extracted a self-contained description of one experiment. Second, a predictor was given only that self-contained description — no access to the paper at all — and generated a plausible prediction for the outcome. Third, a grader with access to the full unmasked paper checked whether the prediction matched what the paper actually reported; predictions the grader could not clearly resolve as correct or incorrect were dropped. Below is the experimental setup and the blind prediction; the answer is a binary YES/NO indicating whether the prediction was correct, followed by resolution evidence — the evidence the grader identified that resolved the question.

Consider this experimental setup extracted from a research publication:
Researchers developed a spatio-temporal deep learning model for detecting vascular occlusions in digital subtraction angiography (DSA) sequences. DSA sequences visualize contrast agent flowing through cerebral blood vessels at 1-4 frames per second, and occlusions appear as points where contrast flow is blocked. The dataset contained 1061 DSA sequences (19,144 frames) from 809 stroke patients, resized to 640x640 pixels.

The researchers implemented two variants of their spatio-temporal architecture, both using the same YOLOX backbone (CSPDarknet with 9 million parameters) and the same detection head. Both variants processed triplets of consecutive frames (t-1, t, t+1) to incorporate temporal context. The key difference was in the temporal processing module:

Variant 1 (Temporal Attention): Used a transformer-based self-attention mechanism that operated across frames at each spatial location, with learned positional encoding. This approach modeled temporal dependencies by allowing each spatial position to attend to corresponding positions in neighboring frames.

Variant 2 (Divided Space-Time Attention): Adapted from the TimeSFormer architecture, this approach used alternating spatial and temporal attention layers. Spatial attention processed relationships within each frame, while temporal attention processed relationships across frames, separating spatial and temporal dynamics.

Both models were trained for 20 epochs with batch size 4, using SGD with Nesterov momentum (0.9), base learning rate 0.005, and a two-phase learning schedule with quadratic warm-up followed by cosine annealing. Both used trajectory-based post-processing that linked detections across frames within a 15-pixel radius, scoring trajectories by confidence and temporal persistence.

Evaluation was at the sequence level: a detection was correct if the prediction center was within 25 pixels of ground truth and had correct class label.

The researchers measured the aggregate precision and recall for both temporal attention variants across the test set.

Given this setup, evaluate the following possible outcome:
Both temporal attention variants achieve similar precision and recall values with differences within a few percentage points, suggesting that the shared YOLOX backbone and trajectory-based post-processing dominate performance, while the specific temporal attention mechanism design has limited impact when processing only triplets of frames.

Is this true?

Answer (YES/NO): YES